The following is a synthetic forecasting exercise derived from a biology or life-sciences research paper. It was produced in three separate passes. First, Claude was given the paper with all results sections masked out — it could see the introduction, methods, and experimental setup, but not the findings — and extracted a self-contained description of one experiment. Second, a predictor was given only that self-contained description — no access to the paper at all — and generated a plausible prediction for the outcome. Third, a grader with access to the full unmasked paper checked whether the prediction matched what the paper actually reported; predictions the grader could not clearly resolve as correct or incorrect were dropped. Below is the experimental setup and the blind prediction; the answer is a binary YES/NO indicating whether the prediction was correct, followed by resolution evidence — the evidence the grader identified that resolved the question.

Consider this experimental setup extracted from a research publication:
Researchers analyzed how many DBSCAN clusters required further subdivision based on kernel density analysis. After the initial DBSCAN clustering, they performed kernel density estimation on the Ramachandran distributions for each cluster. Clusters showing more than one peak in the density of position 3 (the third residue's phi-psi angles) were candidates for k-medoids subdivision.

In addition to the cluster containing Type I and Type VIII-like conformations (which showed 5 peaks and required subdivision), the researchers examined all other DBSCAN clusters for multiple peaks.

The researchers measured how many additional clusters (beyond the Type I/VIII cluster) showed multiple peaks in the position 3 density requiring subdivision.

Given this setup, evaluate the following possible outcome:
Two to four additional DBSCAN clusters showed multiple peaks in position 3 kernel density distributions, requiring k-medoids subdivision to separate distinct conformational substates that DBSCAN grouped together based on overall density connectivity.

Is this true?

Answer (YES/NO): YES